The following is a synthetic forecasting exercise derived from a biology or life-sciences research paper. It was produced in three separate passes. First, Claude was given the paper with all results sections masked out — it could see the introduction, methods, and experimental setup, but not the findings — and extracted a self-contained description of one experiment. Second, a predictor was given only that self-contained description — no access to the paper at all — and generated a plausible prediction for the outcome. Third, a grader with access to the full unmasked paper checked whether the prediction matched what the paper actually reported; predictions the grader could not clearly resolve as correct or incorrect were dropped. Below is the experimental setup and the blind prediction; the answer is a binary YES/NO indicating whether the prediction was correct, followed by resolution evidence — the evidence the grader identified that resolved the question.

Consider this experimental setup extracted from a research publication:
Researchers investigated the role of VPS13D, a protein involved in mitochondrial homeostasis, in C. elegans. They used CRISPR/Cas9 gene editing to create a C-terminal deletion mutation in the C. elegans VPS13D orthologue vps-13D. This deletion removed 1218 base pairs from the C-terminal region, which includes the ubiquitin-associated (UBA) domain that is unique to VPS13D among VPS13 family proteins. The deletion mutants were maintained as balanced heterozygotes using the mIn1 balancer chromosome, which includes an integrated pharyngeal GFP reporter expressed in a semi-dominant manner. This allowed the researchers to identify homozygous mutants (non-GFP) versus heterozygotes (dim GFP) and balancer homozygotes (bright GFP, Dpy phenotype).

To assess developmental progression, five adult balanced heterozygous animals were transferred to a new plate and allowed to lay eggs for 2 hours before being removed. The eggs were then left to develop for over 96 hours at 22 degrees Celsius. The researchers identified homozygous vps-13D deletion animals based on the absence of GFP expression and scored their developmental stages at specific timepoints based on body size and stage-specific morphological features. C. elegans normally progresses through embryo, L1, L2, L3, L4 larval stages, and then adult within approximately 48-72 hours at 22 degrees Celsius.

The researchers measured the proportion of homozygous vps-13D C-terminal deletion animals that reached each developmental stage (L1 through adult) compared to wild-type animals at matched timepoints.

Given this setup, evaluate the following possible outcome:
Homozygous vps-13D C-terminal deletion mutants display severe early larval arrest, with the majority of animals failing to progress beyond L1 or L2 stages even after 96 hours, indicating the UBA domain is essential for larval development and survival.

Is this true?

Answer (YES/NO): NO